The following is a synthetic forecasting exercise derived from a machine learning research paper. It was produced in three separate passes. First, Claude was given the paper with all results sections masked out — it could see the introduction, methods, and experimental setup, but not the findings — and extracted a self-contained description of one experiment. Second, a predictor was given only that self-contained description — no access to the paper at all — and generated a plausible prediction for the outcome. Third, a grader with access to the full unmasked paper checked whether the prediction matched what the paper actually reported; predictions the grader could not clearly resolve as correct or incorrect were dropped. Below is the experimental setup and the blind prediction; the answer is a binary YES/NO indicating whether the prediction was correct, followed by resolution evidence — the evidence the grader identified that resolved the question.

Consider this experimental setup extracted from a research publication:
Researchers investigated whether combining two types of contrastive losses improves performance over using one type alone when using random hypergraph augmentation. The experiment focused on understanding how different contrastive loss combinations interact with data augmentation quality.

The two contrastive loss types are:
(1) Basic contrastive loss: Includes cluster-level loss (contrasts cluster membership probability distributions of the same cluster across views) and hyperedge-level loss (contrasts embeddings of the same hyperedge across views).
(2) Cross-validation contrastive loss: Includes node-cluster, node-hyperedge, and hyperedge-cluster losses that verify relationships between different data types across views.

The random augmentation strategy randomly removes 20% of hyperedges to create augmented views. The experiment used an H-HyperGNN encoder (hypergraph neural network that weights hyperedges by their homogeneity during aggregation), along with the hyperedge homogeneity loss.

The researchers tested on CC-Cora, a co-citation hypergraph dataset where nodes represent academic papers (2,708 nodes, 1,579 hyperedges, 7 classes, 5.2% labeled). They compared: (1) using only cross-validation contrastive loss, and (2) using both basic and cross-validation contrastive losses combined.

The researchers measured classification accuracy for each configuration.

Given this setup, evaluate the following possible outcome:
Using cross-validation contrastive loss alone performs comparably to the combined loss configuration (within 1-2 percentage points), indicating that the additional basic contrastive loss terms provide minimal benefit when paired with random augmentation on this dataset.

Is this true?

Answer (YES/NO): NO